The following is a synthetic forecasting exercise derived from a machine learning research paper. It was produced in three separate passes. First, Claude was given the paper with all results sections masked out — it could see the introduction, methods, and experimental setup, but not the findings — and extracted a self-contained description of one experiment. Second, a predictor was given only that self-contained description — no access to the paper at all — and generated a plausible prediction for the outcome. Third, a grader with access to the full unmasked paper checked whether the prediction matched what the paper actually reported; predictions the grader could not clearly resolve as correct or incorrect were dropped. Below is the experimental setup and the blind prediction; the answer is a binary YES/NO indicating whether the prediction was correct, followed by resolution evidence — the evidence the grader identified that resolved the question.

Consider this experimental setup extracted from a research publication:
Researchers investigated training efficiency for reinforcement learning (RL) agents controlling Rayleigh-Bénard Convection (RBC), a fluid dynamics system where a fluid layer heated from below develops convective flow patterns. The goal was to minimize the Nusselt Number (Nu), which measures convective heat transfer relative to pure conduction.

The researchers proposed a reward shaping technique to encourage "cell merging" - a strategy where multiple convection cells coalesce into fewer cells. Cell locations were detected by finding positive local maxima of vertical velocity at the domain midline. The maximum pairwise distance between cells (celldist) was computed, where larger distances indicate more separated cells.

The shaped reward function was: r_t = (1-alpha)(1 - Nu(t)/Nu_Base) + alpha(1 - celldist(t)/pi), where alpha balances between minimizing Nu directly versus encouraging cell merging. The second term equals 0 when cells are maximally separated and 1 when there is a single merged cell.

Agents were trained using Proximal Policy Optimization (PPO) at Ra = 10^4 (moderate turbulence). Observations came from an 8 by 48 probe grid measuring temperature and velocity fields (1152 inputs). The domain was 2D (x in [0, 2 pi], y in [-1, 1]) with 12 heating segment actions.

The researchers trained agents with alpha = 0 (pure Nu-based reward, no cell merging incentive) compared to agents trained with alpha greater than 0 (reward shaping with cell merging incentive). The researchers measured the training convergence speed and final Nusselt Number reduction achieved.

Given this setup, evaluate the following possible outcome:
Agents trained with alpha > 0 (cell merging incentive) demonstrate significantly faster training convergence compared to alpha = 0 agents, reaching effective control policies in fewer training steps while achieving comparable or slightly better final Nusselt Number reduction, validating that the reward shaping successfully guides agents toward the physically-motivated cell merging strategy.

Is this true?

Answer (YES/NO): YES